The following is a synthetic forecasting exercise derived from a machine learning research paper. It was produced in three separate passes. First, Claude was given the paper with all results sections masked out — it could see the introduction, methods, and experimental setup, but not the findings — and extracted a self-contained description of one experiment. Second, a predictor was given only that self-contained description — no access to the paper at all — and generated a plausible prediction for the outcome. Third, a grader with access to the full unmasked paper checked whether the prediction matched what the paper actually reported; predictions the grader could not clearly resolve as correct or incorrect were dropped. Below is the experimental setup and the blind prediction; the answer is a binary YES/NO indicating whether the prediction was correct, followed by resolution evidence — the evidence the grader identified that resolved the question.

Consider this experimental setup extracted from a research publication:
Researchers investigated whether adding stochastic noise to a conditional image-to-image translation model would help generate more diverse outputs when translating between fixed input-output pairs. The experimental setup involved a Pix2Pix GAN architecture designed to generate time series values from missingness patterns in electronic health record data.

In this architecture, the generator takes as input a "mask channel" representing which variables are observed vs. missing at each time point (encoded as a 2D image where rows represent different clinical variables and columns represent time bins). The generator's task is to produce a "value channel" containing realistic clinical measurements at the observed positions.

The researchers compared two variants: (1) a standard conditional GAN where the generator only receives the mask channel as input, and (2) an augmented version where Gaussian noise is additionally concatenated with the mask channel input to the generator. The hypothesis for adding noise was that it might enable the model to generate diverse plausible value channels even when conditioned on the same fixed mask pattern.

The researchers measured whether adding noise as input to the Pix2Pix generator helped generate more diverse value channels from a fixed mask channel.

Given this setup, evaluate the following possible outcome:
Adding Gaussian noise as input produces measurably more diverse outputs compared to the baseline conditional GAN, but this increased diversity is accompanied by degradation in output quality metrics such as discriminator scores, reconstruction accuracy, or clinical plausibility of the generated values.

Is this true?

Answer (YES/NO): NO